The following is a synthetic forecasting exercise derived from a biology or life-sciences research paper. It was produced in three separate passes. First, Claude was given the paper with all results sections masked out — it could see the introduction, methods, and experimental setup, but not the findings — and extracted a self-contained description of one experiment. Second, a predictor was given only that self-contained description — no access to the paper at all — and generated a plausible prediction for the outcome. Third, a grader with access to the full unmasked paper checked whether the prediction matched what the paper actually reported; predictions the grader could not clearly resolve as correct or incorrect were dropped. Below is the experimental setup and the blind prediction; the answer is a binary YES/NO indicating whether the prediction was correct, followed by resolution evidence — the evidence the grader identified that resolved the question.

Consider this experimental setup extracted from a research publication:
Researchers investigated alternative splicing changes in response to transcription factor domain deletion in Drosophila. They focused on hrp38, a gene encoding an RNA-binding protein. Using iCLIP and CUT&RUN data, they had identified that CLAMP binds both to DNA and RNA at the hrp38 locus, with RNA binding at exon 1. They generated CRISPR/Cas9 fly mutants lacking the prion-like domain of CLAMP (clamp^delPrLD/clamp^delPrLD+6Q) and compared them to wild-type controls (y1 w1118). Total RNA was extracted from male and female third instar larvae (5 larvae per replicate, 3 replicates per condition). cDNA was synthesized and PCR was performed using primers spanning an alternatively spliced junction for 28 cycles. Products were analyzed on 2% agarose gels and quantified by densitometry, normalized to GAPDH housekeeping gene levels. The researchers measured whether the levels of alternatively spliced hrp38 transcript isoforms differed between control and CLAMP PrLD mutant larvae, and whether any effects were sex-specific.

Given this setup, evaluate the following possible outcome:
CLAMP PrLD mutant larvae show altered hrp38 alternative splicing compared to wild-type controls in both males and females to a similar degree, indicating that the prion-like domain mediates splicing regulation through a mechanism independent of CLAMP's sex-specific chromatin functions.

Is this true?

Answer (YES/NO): NO